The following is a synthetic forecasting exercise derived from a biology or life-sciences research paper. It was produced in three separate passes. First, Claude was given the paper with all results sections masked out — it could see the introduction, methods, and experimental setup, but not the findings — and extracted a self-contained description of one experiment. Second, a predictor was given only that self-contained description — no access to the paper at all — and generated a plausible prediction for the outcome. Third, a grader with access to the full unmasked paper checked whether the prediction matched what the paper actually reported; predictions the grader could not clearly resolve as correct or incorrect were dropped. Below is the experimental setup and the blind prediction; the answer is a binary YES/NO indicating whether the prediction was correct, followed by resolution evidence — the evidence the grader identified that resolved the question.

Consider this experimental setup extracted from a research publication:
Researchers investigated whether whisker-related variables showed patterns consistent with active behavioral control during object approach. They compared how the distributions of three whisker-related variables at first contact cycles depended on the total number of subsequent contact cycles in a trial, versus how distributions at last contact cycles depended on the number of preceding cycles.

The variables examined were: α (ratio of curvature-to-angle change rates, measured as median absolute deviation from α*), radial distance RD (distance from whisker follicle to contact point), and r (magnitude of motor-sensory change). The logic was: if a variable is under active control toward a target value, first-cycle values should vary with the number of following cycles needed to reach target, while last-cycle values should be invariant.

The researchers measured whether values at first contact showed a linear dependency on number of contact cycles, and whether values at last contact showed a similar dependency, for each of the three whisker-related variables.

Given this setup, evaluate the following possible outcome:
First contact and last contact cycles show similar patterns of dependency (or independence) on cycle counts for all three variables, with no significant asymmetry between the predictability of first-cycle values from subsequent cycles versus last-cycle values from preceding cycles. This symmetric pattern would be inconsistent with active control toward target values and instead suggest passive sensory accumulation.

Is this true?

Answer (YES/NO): NO